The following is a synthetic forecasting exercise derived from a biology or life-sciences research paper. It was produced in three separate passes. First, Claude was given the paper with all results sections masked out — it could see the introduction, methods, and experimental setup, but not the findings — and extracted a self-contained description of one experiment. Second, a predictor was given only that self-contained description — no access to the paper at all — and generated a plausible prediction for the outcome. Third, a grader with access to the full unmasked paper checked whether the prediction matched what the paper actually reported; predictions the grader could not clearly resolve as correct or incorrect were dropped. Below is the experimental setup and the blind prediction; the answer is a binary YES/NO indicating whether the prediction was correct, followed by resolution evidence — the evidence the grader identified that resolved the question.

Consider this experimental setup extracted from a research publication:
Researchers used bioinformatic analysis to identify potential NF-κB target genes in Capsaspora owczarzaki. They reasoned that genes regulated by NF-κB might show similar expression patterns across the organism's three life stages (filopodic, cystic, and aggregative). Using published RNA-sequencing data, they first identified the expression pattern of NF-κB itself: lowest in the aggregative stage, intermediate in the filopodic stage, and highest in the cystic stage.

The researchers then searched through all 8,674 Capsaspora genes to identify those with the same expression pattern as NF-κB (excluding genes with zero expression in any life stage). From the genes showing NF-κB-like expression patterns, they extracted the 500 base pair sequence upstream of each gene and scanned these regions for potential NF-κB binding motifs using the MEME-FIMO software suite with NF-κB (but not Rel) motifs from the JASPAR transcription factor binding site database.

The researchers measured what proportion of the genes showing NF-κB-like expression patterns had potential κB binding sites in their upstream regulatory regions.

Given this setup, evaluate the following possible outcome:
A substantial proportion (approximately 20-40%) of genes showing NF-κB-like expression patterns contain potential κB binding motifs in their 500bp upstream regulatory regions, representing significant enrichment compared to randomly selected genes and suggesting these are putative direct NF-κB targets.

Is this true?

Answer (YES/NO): NO